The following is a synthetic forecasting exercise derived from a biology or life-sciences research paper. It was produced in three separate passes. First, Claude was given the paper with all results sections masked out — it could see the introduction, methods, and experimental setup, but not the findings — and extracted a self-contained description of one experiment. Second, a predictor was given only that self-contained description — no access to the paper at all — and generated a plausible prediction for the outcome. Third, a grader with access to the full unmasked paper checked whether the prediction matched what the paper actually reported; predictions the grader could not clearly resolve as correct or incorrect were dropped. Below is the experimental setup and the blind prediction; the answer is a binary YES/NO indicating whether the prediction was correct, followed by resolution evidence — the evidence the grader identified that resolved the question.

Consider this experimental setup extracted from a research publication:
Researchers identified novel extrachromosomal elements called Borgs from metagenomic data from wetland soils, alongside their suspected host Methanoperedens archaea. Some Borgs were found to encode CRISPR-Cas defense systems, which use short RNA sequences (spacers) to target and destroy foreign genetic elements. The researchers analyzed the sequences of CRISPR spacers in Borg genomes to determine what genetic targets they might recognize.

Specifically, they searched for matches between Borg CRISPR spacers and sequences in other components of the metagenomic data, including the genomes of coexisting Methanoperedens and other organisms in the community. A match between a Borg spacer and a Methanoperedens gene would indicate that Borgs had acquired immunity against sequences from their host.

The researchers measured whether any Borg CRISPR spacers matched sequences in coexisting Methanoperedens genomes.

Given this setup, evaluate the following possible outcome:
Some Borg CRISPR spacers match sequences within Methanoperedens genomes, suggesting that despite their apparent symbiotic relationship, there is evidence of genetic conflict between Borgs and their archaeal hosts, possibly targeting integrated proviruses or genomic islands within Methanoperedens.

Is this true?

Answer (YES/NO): YES